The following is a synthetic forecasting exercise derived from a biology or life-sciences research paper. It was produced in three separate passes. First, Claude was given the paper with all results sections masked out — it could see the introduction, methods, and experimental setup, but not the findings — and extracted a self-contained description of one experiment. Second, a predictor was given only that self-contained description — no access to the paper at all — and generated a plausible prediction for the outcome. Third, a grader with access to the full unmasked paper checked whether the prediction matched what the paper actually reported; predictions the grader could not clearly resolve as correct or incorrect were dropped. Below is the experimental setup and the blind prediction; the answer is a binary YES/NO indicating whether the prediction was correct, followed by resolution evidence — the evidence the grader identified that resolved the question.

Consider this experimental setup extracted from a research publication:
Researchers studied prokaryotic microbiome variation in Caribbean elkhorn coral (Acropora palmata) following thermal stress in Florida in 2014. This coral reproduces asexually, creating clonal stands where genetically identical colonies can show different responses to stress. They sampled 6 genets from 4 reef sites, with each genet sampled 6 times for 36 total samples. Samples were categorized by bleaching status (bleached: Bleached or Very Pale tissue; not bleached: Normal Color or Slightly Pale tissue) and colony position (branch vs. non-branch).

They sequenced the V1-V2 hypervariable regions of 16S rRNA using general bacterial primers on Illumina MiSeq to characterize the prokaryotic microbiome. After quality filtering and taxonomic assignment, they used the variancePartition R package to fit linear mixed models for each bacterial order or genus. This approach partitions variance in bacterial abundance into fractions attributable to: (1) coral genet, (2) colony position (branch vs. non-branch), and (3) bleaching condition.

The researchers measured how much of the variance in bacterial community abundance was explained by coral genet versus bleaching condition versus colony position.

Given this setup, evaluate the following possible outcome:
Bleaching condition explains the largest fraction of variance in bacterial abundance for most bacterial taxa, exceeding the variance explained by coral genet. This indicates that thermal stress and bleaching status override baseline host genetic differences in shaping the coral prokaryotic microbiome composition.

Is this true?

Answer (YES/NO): NO